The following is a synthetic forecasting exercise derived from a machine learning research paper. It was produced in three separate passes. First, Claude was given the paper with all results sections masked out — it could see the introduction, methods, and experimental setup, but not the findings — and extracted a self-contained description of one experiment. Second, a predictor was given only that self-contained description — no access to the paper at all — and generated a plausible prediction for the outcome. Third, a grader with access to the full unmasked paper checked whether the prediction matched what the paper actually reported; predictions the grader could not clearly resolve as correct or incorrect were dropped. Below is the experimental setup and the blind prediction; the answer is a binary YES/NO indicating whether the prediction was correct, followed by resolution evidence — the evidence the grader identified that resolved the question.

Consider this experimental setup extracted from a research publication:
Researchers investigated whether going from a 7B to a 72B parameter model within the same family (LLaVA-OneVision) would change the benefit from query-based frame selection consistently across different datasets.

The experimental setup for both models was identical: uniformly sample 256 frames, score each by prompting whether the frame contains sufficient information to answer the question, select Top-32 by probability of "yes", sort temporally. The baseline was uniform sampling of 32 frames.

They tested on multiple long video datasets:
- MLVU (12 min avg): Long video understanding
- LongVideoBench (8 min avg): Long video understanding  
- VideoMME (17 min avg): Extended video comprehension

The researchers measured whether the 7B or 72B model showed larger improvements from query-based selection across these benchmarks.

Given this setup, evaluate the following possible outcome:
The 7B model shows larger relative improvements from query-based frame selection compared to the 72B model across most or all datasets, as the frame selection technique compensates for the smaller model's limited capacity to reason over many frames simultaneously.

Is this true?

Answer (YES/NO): YES